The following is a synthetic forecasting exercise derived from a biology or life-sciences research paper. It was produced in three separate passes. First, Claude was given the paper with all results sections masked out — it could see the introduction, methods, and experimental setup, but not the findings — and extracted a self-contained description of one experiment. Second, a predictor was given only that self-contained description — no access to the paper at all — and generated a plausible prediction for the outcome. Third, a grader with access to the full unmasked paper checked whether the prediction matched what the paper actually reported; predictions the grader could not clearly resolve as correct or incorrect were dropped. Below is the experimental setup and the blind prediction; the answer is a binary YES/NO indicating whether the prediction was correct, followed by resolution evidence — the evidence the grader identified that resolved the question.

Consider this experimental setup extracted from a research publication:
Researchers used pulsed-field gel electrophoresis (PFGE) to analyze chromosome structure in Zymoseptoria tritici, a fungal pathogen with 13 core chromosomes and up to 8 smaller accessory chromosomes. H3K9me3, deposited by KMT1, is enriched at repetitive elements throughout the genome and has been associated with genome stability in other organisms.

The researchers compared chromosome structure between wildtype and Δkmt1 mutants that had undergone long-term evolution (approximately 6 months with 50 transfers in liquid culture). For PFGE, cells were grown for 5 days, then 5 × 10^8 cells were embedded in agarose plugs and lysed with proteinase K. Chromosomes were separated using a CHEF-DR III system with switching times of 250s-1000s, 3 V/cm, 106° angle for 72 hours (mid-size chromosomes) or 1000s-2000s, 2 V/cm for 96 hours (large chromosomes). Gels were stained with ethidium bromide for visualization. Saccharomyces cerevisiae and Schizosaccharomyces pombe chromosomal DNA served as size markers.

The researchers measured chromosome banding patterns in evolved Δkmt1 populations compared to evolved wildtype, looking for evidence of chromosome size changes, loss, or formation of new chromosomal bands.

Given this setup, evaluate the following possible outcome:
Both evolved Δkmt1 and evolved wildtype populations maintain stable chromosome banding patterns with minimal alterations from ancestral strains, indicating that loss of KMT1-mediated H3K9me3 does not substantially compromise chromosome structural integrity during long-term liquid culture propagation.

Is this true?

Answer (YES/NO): NO